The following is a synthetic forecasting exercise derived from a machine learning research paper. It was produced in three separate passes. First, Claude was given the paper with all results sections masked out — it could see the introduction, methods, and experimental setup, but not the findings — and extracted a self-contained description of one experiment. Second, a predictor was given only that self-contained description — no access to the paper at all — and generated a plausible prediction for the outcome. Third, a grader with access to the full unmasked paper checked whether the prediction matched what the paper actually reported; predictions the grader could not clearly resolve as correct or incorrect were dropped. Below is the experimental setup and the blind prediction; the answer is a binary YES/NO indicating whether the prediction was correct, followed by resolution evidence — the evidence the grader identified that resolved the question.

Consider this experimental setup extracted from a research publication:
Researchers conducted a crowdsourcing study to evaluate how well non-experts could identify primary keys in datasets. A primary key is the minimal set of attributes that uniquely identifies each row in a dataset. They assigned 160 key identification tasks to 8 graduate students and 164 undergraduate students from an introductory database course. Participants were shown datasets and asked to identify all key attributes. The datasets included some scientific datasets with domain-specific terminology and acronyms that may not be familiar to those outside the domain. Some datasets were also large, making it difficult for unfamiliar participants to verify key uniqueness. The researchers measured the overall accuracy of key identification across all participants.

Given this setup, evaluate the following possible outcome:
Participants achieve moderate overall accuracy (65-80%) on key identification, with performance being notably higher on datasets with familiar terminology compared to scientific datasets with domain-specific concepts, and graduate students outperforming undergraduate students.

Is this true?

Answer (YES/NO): NO